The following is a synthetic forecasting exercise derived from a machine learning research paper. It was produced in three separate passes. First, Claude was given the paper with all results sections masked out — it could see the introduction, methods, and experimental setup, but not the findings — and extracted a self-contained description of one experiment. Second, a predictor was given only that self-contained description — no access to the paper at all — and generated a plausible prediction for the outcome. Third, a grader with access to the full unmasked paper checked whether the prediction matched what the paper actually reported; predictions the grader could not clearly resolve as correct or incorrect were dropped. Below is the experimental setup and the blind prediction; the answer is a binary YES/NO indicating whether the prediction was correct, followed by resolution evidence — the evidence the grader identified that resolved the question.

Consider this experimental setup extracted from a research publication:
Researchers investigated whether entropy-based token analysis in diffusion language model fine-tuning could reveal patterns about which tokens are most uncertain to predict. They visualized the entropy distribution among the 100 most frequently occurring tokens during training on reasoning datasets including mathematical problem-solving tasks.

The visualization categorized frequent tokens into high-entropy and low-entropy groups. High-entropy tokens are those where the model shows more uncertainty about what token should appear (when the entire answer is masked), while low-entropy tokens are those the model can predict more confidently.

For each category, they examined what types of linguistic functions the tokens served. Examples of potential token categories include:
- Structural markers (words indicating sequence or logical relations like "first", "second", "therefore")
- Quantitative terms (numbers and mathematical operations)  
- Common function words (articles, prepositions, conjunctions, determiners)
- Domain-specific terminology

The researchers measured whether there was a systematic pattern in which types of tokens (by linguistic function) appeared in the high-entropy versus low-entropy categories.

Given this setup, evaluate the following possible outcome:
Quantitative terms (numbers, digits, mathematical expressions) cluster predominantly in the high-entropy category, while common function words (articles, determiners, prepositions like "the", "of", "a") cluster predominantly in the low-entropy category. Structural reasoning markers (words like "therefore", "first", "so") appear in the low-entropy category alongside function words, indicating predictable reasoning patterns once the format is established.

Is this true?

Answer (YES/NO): NO